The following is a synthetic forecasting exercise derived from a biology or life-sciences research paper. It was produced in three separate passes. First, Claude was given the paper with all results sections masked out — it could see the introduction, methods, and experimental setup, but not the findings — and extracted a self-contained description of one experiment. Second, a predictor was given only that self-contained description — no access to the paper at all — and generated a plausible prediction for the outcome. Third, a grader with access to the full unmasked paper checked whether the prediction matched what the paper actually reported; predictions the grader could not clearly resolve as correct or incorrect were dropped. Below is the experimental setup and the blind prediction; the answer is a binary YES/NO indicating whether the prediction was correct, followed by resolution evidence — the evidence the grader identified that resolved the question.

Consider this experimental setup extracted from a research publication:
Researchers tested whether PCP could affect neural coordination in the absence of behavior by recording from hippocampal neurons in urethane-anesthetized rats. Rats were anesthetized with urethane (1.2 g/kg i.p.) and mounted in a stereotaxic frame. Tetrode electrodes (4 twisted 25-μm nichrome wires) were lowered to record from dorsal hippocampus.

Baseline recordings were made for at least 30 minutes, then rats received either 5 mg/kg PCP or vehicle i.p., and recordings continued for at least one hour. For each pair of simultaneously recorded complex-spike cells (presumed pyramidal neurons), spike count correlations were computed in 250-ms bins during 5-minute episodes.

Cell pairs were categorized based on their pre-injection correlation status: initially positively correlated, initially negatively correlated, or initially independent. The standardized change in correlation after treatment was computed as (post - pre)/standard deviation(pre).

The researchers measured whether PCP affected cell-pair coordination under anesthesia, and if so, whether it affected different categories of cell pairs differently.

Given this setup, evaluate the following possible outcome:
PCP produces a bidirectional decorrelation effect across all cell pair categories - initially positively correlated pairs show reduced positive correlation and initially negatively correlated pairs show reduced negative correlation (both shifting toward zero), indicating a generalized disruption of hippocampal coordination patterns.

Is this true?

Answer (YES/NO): NO